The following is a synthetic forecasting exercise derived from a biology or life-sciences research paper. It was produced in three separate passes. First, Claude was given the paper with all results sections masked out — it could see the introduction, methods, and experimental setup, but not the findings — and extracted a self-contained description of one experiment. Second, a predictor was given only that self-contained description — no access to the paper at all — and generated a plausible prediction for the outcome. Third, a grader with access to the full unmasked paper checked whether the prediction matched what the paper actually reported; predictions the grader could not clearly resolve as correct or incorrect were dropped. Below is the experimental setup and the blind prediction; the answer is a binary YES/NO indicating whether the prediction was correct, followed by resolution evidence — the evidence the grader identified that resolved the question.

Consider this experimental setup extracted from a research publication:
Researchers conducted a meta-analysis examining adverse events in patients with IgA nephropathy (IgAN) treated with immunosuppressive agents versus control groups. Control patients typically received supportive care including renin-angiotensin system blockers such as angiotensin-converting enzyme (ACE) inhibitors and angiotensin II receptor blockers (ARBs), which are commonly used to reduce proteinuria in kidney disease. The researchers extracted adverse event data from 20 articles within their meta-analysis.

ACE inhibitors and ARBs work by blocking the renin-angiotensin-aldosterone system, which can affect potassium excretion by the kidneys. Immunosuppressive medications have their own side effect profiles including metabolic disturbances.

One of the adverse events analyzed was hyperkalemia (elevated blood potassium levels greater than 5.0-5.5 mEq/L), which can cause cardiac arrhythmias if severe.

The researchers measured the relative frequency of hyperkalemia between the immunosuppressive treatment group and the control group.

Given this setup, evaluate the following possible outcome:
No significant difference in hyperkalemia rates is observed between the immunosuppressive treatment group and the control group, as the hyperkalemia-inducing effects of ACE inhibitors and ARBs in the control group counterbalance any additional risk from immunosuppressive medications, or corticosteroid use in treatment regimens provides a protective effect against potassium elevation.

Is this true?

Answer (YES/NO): NO